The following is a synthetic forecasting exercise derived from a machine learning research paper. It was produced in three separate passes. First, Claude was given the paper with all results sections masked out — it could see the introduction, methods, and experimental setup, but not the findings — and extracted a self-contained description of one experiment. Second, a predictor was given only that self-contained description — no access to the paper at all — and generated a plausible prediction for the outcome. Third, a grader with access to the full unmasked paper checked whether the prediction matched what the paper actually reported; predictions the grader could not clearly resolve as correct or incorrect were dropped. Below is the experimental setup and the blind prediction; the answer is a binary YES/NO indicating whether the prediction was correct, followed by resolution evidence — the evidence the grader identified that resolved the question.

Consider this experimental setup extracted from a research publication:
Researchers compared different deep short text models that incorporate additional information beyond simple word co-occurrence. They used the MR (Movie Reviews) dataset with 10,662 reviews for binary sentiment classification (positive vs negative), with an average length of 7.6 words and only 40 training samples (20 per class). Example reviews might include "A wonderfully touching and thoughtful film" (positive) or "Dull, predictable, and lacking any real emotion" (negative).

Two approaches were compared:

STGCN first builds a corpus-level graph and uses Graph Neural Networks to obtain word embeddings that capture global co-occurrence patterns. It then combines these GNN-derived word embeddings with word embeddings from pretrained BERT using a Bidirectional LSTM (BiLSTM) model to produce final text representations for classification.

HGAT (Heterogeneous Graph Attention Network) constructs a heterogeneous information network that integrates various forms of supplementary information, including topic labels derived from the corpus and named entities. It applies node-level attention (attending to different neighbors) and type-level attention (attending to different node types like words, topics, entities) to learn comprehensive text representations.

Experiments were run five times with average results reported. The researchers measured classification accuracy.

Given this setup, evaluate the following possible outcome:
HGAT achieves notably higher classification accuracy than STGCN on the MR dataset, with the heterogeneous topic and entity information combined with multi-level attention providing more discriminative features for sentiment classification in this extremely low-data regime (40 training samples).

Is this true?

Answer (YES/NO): YES